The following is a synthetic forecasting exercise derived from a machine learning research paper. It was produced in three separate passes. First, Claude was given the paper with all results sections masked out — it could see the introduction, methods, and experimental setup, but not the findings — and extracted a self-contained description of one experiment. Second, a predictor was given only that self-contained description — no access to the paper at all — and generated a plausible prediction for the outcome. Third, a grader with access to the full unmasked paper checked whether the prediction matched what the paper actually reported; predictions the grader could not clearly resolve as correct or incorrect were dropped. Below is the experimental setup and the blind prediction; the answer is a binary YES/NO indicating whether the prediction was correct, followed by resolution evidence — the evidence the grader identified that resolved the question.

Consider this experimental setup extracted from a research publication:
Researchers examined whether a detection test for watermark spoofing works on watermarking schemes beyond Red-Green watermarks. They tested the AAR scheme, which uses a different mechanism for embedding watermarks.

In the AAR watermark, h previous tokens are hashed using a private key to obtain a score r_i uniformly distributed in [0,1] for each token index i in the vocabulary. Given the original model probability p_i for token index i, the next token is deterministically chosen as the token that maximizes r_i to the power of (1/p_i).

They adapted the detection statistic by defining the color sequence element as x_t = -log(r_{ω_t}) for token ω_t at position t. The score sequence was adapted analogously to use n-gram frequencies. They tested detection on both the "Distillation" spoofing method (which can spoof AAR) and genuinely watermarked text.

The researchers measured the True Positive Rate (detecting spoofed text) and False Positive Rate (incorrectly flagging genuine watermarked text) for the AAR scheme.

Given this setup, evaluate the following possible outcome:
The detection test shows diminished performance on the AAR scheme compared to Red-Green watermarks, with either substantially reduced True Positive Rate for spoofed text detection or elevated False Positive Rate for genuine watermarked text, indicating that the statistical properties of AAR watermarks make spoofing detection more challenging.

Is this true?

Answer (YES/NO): NO